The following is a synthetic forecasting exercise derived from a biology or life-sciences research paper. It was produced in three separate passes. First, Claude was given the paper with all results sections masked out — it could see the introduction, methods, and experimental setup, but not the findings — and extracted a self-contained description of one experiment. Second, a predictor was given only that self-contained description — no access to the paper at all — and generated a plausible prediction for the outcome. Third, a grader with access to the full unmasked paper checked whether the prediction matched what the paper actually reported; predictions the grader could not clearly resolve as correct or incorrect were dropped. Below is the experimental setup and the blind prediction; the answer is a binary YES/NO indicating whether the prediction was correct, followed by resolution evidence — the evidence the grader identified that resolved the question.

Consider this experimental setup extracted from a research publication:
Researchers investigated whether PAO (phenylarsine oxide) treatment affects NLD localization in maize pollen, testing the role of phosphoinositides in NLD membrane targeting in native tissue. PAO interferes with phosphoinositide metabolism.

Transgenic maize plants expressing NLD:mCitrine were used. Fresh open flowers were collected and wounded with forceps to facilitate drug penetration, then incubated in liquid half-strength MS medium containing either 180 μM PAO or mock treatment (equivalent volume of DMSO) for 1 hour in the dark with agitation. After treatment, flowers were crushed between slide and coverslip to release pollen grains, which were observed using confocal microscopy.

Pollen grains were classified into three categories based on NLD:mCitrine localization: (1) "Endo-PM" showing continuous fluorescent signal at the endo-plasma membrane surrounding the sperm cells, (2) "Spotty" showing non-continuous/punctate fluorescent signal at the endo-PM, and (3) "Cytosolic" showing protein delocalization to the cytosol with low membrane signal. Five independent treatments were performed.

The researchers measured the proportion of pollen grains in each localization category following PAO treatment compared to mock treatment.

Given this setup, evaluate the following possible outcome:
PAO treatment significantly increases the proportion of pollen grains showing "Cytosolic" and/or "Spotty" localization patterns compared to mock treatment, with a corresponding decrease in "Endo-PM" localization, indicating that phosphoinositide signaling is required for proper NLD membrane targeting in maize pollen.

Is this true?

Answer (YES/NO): YES